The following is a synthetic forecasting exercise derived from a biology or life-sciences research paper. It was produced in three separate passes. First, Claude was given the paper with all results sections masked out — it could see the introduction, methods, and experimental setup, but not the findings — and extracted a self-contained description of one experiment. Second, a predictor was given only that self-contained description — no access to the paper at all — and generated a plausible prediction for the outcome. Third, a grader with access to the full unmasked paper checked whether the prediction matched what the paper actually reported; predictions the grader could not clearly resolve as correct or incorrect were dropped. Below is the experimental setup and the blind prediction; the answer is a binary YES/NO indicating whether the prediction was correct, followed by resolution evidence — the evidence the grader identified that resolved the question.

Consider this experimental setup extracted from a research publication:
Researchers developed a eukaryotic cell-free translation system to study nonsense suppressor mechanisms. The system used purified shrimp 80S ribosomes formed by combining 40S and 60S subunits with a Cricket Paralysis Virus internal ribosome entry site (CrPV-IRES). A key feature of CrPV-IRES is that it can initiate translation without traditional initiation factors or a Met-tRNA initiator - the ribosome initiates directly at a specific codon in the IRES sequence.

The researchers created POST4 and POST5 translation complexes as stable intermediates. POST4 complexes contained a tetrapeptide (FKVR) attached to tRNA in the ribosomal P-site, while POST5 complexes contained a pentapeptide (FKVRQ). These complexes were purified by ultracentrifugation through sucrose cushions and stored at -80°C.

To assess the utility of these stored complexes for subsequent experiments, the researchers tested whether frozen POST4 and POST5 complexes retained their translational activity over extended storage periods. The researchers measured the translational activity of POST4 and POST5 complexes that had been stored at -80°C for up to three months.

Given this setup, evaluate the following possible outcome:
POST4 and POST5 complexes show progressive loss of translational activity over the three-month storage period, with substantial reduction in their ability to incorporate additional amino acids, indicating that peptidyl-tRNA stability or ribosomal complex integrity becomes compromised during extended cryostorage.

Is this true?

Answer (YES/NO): NO